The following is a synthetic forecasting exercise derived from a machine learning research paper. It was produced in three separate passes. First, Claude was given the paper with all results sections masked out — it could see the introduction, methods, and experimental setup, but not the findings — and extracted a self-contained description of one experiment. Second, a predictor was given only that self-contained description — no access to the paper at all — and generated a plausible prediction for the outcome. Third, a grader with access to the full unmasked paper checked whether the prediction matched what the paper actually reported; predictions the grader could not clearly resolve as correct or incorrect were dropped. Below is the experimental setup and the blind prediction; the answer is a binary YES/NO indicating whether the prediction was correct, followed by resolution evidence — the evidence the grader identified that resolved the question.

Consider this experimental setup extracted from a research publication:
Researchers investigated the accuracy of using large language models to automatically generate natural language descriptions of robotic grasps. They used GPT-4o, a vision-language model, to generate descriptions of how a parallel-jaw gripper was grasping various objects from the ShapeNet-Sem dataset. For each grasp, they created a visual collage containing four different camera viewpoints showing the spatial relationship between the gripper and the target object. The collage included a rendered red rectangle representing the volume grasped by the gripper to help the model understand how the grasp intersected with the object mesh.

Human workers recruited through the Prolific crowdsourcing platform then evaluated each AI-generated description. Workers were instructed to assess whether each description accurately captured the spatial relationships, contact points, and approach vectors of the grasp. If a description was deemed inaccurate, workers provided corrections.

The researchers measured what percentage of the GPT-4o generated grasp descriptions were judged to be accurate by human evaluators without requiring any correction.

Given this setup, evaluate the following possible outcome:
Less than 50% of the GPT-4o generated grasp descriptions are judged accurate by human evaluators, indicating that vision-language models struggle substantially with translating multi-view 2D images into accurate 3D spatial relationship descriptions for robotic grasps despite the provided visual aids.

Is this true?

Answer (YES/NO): YES